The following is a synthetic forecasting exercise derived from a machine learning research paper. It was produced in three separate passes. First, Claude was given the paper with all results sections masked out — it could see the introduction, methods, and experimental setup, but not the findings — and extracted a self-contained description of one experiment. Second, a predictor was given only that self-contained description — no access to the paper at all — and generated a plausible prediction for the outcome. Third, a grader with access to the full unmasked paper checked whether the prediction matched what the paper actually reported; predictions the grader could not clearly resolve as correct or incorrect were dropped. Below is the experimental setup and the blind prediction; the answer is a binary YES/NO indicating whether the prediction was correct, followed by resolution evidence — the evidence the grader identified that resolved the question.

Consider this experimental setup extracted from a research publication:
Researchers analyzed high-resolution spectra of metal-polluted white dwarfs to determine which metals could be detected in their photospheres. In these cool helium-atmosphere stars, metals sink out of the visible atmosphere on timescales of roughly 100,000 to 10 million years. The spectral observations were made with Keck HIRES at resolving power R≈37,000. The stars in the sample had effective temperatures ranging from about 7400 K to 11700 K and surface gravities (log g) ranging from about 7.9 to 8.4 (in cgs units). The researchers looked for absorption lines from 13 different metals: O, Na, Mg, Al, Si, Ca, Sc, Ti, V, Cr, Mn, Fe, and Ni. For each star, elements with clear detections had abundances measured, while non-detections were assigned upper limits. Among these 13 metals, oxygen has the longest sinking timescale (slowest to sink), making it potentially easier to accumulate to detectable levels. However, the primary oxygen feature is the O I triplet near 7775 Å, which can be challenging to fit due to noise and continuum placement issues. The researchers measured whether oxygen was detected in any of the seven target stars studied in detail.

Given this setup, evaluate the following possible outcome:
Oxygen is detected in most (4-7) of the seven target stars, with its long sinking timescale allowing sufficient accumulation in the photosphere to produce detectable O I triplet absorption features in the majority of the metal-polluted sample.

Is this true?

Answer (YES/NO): NO